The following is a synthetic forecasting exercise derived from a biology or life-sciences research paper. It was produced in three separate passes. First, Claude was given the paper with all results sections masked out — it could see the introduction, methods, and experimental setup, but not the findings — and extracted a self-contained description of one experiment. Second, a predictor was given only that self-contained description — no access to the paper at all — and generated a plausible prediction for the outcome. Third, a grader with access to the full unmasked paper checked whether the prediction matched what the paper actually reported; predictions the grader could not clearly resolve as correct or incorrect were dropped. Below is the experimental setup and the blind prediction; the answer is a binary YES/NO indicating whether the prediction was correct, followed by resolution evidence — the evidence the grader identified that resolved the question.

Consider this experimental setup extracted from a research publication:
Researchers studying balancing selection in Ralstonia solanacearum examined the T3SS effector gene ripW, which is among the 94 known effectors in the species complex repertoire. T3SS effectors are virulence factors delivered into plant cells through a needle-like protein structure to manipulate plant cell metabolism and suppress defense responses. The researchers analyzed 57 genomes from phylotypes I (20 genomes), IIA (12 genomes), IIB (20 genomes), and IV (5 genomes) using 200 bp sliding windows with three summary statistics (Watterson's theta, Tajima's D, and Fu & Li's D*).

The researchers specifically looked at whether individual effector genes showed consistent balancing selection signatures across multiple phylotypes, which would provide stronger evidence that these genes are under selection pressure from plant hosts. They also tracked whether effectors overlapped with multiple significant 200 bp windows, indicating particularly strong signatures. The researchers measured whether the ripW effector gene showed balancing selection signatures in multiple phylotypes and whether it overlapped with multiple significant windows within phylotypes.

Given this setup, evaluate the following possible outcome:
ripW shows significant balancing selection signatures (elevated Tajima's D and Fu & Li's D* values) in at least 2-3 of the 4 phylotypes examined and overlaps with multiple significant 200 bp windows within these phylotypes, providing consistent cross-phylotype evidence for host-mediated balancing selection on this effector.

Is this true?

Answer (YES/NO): YES